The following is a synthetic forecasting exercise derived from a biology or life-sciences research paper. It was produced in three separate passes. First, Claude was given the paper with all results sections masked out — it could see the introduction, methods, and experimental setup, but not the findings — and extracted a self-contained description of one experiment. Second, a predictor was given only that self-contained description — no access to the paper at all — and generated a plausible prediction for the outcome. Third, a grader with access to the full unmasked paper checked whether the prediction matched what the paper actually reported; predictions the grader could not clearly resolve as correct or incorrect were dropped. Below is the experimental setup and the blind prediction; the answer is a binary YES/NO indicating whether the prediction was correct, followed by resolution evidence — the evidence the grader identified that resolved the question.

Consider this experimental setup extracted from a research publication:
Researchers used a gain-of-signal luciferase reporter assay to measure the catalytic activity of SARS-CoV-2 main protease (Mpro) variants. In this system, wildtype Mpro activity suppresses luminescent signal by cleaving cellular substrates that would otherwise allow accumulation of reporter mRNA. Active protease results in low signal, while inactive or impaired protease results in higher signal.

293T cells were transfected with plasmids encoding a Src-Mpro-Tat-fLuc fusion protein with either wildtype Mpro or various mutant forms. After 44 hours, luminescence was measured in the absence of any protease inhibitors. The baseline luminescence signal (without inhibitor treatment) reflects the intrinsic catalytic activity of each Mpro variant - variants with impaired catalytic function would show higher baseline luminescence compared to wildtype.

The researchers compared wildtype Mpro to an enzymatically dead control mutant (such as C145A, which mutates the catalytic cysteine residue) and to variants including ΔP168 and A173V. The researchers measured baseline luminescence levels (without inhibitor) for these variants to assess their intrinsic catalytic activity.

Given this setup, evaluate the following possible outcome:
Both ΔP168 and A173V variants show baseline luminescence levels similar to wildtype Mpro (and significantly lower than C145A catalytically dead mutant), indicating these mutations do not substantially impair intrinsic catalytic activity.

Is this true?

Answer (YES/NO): NO